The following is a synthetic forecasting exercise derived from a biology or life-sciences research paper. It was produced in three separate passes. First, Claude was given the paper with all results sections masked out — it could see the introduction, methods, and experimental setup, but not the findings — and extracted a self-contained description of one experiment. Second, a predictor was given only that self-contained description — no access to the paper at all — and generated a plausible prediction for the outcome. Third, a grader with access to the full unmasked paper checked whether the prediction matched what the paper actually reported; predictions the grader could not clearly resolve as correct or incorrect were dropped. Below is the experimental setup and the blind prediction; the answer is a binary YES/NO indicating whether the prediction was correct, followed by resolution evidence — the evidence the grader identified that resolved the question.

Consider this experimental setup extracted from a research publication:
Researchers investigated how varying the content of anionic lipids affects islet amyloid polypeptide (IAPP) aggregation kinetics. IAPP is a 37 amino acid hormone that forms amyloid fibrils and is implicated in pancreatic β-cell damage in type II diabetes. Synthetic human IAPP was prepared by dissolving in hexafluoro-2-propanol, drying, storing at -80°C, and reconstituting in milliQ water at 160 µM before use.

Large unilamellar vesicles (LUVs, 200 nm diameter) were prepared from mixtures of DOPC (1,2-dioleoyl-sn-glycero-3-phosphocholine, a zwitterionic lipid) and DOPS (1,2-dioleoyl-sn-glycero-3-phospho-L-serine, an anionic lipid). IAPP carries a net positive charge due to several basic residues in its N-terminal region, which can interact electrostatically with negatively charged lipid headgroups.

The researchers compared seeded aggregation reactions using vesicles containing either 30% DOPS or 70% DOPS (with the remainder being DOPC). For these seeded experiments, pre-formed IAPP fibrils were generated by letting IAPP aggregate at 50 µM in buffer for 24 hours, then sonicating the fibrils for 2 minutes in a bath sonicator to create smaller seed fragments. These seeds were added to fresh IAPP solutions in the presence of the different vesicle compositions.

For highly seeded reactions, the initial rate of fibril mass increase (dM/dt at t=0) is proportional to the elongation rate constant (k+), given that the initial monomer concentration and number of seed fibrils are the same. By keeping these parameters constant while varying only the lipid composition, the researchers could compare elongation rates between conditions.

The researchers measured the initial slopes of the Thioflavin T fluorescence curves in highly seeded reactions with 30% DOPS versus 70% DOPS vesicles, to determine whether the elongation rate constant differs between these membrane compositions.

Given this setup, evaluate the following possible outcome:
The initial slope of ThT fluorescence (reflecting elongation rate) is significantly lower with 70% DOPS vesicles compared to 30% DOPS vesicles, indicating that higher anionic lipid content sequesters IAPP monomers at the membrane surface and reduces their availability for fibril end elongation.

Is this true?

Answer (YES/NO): NO